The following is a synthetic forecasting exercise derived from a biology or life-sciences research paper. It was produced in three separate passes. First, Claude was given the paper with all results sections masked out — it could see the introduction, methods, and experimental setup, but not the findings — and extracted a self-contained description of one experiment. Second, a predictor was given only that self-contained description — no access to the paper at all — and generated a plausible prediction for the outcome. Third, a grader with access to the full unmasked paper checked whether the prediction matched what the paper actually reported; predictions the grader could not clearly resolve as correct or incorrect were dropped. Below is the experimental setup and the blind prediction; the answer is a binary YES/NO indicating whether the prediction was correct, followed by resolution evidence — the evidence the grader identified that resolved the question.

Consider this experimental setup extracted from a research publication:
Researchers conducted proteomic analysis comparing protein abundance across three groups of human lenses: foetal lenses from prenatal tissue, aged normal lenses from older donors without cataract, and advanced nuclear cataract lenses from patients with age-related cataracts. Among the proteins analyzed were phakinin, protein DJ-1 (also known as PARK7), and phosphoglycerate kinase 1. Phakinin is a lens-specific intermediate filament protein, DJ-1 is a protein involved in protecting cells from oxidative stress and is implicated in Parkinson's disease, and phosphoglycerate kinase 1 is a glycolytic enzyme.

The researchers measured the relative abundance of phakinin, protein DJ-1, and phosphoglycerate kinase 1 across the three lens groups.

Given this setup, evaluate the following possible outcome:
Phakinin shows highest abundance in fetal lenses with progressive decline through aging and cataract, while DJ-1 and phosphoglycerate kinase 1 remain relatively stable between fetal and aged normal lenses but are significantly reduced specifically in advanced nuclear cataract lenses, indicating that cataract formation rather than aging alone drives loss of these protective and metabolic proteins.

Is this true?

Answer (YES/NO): NO